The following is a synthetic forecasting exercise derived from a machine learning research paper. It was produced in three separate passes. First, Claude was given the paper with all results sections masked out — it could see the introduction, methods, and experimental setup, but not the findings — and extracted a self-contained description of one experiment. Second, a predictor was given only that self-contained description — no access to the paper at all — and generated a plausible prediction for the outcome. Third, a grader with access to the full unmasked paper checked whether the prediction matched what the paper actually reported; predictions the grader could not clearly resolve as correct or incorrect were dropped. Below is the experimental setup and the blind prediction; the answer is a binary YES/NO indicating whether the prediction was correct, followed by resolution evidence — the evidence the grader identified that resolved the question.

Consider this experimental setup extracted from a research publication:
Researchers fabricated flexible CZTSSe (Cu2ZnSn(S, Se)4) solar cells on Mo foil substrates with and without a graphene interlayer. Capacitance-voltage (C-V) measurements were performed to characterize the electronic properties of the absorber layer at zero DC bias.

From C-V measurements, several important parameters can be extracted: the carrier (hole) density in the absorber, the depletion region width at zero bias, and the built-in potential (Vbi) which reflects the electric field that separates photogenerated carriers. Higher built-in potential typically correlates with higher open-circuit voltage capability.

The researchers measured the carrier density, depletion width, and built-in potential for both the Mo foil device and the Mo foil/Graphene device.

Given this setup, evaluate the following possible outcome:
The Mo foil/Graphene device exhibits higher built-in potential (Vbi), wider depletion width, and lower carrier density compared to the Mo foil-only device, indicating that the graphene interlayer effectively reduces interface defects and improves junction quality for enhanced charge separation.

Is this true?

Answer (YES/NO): NO